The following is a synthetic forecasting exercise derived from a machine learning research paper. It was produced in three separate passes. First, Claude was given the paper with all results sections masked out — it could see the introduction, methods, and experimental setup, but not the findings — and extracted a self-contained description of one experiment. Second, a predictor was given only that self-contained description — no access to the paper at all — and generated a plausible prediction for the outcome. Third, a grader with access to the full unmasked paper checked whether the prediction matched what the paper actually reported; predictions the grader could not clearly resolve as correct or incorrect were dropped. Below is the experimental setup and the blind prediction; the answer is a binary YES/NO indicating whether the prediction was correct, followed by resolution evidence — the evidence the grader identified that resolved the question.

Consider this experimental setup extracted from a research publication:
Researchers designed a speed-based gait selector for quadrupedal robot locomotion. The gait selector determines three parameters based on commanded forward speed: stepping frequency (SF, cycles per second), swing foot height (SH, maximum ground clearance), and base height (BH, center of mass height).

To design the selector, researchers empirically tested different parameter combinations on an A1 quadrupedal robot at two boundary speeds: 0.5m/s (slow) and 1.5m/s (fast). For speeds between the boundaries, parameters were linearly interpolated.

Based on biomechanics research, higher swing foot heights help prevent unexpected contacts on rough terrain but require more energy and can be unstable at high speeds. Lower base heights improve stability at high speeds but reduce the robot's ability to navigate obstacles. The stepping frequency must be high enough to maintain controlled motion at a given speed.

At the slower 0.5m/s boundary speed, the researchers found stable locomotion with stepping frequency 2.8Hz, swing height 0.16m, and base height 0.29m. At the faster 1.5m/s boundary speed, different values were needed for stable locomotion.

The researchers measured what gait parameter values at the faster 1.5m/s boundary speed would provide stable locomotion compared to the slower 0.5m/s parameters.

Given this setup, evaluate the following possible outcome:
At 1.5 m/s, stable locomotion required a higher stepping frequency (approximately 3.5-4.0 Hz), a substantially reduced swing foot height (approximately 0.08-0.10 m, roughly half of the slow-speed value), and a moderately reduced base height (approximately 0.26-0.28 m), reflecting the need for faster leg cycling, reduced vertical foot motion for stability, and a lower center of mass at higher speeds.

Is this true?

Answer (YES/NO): NO